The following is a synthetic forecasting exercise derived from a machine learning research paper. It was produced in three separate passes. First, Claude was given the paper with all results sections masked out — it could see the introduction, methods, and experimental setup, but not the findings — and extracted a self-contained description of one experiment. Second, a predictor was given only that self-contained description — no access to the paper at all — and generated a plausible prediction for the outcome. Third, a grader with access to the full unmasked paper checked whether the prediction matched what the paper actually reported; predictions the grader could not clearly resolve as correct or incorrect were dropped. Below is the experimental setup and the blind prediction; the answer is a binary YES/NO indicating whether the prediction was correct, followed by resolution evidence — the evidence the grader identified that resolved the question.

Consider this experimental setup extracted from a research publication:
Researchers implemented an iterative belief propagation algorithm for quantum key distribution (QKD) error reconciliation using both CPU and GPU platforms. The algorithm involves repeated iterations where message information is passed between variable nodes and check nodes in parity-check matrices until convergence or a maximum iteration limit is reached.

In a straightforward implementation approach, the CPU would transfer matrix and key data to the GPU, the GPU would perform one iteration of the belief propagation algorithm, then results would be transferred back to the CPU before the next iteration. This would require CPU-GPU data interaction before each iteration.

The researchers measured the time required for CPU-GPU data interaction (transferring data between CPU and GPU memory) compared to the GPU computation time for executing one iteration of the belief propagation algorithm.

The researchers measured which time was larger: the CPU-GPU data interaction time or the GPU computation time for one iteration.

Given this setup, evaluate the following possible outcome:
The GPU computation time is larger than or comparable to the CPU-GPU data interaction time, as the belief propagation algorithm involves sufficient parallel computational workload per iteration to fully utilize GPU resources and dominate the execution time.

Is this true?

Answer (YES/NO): NO